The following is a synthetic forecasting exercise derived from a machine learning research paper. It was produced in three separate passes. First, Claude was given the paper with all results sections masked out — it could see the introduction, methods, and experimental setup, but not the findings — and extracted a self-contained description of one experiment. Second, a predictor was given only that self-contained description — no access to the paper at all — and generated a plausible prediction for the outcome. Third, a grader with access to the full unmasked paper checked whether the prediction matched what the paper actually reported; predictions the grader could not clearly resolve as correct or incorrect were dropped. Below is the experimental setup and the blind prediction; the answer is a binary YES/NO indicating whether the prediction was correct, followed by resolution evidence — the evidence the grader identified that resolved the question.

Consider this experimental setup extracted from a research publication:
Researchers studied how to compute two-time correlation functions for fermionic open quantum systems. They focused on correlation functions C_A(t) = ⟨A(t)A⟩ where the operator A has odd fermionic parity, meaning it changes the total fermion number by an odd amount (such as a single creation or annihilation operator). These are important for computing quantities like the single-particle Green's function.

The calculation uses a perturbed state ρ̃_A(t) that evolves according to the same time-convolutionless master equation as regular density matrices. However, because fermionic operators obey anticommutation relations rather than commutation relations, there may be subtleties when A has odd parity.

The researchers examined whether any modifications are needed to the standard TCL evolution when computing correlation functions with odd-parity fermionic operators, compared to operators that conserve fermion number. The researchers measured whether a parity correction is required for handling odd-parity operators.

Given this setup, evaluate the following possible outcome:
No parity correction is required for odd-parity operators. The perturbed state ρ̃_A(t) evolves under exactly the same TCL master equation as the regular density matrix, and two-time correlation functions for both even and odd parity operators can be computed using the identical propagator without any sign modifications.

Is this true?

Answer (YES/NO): NO